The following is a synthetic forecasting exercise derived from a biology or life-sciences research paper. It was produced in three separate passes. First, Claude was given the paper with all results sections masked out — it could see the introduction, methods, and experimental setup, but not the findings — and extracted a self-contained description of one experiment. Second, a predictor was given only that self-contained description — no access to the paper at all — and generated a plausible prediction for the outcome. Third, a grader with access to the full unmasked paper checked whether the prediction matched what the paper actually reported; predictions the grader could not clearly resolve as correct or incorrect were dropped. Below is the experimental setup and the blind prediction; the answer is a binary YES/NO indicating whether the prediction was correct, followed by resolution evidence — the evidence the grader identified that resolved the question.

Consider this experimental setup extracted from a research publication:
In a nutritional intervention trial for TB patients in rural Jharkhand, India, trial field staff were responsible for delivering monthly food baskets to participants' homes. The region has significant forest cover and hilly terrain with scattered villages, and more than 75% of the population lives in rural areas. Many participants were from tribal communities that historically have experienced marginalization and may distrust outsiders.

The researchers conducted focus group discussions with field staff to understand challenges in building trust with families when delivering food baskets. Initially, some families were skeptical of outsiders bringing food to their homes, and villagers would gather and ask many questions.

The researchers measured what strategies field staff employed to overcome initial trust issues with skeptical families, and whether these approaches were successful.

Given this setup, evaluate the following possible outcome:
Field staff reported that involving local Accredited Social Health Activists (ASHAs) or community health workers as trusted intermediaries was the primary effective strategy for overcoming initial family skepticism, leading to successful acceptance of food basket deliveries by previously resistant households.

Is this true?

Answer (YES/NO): NO